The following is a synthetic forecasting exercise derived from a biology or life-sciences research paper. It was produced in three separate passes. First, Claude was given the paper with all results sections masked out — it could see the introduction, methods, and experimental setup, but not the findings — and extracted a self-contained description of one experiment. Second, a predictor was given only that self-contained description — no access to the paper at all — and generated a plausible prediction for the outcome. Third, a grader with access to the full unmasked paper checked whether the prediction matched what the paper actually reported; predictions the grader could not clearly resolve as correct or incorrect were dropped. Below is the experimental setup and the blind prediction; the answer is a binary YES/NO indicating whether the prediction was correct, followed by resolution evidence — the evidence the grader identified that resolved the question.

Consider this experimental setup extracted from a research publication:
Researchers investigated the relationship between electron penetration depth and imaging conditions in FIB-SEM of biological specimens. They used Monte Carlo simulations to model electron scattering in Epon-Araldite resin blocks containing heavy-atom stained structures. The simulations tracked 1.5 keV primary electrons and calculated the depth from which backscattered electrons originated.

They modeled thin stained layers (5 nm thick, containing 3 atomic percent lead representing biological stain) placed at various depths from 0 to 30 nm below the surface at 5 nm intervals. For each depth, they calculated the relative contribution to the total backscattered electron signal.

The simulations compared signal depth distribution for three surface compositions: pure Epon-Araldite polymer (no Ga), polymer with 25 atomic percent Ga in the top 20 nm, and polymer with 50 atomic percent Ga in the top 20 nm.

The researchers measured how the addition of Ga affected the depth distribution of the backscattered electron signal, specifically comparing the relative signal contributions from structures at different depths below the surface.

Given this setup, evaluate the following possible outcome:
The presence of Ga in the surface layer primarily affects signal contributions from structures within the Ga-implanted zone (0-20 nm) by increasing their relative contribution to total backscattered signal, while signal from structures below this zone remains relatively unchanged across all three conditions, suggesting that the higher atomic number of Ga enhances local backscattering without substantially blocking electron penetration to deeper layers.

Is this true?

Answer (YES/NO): NO